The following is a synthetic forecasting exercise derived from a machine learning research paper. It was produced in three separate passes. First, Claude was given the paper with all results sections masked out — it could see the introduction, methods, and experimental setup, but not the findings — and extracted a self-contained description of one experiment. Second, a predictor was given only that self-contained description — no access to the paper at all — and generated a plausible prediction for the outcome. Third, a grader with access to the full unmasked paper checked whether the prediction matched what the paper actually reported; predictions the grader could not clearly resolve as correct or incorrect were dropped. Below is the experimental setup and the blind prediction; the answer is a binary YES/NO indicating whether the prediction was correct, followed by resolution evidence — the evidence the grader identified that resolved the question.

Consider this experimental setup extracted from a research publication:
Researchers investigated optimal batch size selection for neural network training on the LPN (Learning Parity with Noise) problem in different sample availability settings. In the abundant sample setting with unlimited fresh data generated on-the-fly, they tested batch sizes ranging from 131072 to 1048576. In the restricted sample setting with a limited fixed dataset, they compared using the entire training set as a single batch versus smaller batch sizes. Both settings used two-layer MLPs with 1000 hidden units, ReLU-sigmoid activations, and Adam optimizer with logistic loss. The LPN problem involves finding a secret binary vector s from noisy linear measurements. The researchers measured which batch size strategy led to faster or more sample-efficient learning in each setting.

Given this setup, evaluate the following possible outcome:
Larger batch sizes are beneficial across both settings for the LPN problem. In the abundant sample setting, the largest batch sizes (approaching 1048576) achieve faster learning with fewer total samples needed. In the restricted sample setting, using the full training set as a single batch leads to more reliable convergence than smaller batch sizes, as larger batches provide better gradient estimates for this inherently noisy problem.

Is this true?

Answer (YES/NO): NO